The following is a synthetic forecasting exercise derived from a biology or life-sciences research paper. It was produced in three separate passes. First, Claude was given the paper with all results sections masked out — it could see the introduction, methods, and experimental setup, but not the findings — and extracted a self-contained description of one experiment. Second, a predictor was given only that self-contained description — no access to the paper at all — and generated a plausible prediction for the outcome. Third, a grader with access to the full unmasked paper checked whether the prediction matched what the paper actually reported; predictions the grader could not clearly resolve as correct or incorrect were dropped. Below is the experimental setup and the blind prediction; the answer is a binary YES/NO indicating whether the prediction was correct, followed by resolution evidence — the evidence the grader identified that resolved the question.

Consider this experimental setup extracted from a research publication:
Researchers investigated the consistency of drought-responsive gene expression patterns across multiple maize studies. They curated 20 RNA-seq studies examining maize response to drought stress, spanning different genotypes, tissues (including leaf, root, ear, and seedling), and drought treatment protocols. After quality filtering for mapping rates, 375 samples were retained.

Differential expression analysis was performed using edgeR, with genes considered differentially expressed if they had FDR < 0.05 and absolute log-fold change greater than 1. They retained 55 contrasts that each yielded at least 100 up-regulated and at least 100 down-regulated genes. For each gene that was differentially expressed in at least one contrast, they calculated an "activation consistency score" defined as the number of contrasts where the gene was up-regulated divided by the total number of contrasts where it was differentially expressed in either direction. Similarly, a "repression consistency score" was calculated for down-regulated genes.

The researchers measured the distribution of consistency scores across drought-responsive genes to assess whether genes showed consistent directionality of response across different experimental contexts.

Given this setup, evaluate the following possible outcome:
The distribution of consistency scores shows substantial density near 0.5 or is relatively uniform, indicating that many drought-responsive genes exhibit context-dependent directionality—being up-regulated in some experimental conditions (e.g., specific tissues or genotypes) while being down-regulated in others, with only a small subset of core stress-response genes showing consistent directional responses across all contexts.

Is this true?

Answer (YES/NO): NO